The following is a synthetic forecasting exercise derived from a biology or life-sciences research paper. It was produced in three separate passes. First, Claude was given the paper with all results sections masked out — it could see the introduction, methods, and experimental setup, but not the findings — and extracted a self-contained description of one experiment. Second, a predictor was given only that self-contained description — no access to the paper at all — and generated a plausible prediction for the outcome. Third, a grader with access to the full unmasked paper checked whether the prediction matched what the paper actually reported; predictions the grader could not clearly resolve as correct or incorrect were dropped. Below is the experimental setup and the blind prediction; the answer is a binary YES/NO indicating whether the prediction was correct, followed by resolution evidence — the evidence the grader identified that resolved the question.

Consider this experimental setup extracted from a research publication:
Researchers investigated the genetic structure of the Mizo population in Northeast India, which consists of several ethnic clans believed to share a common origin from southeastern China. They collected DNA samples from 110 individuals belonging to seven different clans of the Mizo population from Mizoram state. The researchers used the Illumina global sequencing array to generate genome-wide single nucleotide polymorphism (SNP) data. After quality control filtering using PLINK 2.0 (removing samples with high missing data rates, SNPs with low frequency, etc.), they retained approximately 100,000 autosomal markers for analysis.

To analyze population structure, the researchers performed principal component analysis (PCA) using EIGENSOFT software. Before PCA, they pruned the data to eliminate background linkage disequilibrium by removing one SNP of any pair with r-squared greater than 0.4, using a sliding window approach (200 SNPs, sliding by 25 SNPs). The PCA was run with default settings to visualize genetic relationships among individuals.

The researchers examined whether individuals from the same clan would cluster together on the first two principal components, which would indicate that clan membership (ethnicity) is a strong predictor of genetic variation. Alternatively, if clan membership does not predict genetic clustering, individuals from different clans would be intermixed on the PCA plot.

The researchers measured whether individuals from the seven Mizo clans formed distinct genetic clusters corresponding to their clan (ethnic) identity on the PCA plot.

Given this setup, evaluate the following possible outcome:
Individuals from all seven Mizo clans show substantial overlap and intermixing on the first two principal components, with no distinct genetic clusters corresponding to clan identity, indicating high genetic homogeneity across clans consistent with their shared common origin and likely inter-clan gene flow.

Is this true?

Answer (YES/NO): NO